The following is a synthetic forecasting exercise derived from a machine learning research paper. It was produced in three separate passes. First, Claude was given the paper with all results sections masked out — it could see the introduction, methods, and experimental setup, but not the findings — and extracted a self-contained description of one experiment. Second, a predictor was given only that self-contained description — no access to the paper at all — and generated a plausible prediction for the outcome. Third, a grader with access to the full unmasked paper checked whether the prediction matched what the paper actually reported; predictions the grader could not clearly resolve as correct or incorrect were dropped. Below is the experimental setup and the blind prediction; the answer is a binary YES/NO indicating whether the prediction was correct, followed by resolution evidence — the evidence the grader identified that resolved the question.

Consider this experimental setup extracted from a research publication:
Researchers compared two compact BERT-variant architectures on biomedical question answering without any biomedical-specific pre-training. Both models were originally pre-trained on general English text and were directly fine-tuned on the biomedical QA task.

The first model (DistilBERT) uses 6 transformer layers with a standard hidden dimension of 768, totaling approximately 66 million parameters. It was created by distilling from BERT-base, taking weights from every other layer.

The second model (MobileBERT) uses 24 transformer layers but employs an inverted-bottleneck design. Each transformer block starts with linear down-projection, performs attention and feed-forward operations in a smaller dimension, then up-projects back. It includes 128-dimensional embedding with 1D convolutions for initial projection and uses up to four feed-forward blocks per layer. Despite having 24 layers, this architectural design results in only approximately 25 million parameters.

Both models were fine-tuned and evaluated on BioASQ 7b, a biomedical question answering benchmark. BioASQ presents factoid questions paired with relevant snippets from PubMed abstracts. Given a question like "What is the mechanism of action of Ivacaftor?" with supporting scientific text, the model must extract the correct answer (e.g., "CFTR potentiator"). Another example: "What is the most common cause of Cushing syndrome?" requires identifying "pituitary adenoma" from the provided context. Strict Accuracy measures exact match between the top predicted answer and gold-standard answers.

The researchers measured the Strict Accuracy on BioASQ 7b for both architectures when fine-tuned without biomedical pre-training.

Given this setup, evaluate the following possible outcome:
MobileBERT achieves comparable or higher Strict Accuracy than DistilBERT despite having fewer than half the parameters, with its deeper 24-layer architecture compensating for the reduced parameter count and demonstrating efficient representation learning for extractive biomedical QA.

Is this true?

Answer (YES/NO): YES